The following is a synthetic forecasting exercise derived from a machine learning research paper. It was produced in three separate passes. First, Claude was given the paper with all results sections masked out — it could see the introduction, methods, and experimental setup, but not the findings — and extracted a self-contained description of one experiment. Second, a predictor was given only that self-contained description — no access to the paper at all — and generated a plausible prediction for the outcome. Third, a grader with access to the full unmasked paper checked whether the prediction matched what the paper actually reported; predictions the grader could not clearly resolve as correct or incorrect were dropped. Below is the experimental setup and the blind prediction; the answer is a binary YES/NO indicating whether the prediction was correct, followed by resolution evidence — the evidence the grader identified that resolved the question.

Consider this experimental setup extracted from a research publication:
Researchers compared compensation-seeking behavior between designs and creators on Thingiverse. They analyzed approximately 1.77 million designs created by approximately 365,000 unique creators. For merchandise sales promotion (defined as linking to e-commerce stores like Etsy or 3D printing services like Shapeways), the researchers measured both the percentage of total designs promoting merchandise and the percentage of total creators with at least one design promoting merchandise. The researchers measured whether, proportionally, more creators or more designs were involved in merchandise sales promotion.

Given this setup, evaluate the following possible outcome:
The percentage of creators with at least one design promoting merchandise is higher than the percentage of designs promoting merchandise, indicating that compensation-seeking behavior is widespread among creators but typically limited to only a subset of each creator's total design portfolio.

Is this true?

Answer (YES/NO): YES